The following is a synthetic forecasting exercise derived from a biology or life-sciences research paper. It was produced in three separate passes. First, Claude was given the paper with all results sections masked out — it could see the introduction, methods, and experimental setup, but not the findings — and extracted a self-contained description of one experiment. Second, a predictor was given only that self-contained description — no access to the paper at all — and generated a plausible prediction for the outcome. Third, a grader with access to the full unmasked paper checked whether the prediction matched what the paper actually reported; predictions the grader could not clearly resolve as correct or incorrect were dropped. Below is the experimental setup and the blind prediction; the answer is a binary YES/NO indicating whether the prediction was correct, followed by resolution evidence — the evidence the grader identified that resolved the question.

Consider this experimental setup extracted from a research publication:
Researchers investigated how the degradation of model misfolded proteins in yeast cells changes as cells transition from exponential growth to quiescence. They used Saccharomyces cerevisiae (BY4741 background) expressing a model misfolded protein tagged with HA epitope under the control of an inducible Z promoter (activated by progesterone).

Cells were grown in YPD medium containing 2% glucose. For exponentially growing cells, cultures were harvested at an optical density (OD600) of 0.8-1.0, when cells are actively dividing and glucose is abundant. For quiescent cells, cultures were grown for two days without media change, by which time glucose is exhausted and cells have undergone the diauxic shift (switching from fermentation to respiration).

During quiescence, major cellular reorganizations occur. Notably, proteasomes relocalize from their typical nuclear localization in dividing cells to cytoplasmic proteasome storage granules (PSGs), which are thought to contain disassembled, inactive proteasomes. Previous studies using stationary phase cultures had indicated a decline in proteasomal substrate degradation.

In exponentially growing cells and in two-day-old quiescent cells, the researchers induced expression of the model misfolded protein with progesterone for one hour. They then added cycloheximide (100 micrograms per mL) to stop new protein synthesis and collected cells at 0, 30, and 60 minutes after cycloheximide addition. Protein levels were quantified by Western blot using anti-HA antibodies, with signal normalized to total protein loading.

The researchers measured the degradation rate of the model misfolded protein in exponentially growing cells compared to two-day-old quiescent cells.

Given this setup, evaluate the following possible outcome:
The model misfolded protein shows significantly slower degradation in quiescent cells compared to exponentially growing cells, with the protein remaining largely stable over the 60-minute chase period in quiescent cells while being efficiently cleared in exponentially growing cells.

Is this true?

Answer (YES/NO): NO